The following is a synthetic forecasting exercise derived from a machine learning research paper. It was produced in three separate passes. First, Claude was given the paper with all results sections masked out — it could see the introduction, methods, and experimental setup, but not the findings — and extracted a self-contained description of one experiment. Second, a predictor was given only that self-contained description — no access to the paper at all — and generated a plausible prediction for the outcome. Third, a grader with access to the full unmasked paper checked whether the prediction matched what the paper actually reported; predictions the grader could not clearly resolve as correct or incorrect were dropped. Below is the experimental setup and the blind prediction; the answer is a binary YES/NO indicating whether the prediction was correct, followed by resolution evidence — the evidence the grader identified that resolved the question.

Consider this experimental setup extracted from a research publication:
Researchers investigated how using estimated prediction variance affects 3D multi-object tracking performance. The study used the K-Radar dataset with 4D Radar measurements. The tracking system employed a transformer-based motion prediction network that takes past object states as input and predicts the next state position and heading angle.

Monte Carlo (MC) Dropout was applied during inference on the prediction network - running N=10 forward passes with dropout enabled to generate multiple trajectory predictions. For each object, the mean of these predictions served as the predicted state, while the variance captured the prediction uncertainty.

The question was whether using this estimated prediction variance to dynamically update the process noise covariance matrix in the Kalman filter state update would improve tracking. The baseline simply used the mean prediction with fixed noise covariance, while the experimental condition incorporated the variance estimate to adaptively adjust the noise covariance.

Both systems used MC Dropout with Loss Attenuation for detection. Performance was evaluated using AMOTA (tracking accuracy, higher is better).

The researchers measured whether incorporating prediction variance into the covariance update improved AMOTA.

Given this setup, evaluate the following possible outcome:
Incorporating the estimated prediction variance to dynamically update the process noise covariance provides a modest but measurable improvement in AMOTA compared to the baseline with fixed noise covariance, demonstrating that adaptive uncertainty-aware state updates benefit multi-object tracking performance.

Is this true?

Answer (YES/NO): YES